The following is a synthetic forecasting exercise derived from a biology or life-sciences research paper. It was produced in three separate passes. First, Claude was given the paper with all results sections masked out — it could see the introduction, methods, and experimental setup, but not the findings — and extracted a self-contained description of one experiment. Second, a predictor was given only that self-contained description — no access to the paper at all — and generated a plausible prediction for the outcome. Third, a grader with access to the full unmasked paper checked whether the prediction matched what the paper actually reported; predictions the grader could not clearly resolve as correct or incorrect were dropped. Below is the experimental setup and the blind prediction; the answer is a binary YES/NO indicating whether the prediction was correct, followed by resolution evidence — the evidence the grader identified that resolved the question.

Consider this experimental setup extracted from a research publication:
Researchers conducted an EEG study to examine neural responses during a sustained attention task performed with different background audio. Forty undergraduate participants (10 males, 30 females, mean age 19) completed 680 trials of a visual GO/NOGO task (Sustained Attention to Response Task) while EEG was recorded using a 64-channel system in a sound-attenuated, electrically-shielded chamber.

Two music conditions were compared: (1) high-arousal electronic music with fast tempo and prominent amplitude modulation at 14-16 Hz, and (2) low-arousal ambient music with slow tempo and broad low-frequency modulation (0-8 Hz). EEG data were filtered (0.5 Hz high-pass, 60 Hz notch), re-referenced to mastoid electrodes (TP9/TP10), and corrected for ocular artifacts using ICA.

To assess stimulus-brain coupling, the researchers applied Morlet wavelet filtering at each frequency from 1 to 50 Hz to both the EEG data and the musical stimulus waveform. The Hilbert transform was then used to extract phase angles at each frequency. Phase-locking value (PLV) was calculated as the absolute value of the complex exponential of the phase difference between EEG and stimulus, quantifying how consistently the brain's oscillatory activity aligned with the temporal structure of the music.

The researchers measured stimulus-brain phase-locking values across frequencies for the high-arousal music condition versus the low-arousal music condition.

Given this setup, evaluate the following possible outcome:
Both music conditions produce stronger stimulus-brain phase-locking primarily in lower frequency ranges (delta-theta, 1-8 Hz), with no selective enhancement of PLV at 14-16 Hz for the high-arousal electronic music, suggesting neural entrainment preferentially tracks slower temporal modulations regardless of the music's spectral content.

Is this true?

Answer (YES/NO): NO